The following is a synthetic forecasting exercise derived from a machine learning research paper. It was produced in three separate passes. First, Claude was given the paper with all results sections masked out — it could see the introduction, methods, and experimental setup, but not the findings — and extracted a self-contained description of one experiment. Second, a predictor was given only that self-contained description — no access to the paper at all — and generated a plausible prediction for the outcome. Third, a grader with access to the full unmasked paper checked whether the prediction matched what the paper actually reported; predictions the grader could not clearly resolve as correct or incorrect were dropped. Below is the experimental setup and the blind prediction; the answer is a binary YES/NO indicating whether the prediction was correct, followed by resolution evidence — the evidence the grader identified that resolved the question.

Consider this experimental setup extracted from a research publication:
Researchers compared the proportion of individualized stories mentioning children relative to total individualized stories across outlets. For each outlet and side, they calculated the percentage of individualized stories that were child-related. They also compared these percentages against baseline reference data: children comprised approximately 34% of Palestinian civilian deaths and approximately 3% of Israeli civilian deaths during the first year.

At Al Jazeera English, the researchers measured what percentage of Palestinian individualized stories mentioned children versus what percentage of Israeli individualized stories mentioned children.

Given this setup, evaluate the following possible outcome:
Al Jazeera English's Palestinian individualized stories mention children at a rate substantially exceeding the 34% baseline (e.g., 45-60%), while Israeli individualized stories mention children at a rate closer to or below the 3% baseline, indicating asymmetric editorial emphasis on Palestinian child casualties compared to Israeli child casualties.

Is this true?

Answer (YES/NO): NO